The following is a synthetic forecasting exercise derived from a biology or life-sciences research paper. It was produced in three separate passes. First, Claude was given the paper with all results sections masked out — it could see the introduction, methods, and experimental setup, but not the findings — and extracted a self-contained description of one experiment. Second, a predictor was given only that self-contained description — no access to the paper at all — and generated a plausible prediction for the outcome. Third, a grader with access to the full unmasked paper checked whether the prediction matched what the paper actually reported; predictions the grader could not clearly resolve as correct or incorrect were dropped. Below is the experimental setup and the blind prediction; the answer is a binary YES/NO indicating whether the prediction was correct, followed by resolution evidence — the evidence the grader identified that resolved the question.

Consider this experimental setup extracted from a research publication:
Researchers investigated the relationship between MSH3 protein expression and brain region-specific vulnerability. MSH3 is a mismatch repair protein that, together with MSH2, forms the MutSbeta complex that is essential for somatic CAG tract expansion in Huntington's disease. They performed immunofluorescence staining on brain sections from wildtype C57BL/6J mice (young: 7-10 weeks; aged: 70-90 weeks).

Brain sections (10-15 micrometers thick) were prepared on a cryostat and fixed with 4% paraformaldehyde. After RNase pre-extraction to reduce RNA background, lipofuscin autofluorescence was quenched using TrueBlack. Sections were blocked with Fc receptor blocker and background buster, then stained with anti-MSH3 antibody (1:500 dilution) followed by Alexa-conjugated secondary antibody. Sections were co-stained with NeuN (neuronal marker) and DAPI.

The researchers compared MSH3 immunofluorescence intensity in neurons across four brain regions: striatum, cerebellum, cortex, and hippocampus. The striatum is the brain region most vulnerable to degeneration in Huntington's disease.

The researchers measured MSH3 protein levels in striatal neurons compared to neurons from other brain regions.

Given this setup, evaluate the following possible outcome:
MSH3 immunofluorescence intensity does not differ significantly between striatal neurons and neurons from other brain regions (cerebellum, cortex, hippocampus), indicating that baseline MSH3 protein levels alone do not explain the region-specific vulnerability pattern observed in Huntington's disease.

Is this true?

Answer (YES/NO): NO